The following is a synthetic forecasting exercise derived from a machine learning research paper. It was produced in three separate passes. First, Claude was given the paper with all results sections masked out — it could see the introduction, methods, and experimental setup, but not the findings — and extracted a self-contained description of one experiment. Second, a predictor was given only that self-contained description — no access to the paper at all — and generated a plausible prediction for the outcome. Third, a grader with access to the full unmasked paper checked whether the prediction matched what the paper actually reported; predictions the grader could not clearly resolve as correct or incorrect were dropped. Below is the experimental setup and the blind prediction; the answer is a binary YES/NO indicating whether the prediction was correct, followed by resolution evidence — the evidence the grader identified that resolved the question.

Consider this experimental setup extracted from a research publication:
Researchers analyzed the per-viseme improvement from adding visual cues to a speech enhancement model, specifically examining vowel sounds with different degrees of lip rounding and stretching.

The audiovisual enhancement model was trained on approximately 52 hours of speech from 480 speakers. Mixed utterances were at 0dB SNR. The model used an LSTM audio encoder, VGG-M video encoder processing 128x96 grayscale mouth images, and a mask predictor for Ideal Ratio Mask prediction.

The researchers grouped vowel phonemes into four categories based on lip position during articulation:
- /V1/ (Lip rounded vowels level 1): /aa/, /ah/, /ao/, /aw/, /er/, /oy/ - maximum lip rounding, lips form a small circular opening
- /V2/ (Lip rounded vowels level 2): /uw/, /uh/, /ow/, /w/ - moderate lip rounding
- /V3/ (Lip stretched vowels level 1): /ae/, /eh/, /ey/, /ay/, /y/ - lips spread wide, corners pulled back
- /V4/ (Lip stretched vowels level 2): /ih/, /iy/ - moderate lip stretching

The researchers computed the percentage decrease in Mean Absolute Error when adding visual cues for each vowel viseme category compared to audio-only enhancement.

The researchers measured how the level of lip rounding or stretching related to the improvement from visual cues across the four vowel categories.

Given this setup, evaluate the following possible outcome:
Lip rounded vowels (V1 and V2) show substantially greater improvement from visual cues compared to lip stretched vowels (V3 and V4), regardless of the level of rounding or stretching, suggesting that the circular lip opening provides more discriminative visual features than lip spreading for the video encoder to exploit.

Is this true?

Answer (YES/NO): NO